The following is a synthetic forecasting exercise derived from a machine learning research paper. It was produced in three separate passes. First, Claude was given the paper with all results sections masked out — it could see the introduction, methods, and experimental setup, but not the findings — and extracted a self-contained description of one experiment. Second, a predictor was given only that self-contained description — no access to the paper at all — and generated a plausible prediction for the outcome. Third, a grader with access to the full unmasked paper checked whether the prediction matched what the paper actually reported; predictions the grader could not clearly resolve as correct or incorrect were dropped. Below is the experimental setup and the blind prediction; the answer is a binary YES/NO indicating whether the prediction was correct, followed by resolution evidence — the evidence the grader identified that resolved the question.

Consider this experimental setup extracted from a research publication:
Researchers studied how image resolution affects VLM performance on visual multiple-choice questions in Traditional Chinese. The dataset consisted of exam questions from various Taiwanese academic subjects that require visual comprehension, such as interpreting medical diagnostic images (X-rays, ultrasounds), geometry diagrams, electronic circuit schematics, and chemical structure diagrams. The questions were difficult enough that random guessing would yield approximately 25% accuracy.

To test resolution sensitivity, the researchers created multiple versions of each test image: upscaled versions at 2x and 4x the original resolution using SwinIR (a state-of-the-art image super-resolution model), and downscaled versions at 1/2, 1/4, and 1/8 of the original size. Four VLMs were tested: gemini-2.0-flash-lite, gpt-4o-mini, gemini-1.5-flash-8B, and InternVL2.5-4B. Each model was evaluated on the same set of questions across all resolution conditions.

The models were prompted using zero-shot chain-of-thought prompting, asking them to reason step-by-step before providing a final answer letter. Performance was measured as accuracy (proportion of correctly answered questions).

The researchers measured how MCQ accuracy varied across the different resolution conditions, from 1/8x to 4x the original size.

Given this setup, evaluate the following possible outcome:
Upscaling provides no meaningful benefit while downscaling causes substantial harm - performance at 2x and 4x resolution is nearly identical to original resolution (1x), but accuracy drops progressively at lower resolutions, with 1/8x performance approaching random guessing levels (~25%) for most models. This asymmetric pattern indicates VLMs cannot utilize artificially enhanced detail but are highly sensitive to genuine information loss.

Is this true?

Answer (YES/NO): NO